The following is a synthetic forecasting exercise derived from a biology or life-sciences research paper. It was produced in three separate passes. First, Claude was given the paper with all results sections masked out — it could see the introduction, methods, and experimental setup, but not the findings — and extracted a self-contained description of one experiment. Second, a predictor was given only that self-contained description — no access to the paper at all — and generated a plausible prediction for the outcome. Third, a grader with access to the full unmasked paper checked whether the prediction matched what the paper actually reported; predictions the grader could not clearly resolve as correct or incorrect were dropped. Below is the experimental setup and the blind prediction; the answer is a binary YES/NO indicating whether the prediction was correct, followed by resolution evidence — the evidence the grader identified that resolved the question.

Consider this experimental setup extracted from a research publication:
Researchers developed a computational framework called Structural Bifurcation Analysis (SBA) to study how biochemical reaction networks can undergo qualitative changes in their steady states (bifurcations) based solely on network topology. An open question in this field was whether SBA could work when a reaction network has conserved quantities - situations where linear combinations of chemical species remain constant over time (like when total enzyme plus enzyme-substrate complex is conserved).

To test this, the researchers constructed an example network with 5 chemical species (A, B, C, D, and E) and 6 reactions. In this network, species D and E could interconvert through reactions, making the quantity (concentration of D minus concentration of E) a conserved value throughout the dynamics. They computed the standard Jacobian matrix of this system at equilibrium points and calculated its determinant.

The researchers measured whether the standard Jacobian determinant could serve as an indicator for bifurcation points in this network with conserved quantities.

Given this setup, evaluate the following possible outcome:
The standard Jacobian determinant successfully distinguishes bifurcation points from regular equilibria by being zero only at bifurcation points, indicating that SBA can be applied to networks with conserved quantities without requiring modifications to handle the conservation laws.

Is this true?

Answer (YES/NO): NO